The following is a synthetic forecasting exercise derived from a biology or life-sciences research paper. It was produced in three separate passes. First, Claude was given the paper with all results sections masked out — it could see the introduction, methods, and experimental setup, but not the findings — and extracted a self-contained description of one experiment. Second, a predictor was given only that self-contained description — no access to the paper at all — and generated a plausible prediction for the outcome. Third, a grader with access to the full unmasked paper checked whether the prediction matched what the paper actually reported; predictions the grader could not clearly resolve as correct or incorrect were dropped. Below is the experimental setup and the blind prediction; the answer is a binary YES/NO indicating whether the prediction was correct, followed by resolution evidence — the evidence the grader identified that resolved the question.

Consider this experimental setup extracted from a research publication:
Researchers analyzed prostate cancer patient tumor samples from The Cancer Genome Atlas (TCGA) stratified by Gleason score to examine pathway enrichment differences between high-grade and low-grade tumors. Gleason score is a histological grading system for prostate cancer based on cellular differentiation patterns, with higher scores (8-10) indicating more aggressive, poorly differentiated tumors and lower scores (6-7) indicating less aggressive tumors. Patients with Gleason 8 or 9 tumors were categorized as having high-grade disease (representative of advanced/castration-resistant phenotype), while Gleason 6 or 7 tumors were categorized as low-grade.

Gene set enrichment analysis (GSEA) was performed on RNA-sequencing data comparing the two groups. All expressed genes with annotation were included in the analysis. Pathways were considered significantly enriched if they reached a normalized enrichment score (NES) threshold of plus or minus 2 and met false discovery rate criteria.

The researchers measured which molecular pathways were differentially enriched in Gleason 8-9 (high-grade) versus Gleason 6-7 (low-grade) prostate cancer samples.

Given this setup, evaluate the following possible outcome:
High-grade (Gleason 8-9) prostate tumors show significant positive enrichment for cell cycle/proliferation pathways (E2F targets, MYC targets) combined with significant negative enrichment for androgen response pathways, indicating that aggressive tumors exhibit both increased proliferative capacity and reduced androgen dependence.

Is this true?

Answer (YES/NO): YES